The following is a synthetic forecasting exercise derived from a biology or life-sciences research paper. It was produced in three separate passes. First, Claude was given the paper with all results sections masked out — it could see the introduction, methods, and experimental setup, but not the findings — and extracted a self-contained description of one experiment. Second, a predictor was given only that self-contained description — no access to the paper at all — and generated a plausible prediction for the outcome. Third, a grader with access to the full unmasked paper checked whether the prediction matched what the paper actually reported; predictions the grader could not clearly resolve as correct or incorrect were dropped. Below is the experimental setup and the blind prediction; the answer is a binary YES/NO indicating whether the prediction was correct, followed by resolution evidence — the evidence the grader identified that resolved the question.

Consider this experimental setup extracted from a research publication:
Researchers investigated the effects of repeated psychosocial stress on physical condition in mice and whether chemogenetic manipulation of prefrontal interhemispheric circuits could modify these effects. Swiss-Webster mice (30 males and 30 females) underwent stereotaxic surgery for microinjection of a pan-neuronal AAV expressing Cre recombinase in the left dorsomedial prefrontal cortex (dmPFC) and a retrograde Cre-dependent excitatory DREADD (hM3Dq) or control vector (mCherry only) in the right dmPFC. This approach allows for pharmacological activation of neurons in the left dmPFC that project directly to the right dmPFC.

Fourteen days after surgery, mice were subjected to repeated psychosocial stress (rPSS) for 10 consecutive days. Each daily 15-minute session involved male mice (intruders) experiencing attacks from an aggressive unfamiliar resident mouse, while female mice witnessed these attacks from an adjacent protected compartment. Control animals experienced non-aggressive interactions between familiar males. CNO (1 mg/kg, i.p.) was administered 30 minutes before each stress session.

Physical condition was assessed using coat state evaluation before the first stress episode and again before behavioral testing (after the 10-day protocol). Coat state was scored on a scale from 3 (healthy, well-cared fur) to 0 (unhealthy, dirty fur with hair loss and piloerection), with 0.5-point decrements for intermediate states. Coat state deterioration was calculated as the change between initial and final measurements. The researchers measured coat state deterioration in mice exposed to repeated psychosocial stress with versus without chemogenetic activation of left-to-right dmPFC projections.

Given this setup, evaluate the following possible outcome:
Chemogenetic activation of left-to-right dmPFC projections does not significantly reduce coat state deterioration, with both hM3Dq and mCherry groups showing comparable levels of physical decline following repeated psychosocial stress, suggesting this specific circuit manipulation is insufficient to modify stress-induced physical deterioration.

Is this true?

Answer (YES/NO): NO